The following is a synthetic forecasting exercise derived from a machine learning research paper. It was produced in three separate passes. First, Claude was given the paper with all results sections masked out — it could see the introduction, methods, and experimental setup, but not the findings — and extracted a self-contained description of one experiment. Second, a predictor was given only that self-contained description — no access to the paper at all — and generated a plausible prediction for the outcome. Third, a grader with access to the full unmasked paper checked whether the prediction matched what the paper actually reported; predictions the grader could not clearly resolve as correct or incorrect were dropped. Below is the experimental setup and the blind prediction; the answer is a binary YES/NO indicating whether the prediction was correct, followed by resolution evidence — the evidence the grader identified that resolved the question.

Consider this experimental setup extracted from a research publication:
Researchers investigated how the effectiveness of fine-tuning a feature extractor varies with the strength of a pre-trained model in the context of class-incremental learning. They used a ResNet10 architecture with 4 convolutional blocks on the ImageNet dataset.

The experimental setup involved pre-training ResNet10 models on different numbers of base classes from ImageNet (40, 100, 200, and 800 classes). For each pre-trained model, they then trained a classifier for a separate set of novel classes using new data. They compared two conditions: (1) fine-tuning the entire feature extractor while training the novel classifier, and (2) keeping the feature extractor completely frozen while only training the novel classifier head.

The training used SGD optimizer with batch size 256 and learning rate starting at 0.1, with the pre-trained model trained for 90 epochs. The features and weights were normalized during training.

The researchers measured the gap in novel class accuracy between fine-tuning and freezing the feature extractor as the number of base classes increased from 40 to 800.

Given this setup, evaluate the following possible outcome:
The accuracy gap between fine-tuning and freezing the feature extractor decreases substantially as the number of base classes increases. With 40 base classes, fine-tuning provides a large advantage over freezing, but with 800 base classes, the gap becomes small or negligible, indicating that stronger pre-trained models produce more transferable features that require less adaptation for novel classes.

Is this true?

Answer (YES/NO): NO